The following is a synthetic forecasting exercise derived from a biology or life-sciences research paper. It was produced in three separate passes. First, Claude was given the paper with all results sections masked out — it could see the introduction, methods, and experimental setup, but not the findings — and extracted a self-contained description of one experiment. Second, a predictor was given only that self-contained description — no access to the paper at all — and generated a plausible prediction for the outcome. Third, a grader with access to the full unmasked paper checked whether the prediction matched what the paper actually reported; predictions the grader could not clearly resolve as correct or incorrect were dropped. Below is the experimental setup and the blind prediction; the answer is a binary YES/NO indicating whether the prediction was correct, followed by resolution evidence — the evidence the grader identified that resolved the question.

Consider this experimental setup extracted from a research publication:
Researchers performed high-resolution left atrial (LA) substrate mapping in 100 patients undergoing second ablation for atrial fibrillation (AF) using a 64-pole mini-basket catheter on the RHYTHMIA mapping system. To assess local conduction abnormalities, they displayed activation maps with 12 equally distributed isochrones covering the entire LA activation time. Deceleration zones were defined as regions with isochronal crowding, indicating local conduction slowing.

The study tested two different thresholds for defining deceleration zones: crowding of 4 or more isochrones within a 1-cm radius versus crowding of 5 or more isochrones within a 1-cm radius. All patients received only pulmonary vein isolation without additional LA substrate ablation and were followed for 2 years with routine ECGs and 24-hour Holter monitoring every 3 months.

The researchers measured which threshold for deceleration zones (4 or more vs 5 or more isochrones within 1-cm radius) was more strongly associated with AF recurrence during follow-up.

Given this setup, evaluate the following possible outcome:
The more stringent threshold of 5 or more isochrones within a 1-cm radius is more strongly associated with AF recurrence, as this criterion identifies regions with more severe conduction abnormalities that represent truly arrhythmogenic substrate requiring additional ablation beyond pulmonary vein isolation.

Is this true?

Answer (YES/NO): YES